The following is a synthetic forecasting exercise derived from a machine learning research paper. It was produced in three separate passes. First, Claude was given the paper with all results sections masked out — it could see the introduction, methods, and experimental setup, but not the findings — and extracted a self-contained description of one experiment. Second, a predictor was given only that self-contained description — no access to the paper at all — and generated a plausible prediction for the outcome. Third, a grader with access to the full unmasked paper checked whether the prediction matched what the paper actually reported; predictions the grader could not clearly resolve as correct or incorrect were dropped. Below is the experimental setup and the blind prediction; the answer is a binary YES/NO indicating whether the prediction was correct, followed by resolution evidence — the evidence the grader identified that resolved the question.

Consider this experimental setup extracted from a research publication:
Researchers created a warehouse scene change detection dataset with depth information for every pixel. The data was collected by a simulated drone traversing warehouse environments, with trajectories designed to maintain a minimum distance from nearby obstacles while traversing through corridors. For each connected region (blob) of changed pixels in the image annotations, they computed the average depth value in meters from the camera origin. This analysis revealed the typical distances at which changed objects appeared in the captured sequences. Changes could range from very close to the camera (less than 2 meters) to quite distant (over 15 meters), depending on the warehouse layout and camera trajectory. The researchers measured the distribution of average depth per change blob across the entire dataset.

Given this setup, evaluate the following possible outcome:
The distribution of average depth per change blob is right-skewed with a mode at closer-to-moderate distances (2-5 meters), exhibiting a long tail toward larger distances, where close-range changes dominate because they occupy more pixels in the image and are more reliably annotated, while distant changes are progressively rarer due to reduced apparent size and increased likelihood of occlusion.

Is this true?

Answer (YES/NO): NO